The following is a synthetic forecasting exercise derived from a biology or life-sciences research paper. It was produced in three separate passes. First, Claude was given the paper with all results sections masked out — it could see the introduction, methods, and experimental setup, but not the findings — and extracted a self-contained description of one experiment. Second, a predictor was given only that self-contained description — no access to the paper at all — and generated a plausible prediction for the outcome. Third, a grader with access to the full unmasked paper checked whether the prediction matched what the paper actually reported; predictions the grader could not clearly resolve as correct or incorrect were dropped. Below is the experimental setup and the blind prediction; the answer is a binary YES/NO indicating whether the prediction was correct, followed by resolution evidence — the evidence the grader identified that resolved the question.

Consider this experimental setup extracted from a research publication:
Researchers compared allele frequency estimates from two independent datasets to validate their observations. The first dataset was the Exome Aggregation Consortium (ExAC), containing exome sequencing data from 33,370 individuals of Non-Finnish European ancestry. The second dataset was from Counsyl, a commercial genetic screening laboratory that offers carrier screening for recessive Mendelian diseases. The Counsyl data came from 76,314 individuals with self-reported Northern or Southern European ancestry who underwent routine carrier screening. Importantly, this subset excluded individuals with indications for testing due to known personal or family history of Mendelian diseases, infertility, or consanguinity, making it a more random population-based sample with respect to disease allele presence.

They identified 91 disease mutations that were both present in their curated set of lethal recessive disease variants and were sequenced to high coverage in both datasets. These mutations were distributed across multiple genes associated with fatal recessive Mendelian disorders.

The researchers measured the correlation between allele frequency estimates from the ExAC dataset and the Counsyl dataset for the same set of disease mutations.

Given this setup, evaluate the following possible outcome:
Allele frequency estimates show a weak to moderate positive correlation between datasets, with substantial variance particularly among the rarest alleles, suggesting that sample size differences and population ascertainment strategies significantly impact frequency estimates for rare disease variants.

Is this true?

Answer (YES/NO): NO